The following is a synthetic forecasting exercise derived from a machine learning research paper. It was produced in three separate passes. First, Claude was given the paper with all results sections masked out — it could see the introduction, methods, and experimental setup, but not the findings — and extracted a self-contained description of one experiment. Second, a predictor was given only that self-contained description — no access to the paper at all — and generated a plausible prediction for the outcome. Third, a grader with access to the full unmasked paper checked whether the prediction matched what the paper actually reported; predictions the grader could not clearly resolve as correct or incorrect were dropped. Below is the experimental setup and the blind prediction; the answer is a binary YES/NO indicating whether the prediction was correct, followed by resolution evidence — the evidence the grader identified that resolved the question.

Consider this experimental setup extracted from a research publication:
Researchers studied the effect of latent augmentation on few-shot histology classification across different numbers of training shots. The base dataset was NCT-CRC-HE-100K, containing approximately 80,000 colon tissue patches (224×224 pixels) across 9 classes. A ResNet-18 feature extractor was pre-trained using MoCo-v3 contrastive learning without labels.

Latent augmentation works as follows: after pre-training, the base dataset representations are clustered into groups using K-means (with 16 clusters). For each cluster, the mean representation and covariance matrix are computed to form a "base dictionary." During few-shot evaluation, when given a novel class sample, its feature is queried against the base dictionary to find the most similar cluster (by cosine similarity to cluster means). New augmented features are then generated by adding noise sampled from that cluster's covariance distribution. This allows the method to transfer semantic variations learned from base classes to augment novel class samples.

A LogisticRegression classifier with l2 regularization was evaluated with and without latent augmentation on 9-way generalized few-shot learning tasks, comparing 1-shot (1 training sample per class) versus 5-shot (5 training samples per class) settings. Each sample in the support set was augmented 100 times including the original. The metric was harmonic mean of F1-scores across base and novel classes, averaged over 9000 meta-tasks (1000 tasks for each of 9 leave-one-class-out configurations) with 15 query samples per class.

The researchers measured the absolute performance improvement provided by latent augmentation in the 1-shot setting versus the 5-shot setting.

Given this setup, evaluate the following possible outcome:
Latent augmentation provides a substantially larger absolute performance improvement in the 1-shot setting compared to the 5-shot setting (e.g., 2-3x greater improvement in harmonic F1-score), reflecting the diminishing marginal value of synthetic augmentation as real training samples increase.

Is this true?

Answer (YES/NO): NO